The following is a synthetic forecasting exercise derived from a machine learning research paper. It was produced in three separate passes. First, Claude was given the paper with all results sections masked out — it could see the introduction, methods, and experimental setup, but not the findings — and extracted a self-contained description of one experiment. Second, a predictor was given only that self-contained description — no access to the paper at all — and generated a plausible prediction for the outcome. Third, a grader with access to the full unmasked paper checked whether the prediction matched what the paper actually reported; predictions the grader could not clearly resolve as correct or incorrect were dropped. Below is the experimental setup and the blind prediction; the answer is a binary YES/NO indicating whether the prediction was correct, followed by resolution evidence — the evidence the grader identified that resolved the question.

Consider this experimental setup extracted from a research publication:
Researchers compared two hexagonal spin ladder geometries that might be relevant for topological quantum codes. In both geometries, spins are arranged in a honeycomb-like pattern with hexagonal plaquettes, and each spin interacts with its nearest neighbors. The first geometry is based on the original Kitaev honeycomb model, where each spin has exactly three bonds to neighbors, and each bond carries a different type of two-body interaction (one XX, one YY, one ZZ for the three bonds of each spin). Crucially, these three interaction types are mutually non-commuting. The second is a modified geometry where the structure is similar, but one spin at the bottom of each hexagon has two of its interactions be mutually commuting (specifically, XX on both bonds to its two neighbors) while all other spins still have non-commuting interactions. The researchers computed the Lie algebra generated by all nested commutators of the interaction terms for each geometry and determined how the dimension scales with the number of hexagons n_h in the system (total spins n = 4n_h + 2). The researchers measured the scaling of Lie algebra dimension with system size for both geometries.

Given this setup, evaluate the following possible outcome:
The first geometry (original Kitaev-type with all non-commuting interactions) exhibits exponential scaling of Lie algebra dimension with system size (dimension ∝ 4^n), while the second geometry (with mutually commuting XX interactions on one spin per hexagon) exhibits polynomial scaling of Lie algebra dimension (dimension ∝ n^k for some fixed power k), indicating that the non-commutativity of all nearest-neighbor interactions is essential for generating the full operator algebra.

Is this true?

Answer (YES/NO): NO